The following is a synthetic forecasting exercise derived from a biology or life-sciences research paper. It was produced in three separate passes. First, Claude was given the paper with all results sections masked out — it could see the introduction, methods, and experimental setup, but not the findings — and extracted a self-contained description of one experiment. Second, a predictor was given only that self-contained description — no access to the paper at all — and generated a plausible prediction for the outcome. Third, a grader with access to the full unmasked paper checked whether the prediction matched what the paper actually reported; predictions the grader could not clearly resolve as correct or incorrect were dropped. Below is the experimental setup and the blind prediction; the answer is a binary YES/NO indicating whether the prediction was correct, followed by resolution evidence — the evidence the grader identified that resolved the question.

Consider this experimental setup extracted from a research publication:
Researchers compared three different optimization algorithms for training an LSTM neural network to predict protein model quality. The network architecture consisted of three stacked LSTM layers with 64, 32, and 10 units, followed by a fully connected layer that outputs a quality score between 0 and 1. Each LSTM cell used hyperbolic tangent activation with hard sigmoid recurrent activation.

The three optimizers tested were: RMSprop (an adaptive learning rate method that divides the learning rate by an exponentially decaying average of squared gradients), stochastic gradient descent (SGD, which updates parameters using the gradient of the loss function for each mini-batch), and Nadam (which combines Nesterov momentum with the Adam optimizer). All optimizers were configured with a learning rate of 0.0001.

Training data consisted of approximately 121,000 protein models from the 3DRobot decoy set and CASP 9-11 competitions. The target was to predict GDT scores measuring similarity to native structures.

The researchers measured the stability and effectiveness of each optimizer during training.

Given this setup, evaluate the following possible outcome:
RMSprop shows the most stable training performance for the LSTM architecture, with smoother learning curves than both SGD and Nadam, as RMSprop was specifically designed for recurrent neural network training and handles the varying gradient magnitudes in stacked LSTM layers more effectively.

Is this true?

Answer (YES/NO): YES